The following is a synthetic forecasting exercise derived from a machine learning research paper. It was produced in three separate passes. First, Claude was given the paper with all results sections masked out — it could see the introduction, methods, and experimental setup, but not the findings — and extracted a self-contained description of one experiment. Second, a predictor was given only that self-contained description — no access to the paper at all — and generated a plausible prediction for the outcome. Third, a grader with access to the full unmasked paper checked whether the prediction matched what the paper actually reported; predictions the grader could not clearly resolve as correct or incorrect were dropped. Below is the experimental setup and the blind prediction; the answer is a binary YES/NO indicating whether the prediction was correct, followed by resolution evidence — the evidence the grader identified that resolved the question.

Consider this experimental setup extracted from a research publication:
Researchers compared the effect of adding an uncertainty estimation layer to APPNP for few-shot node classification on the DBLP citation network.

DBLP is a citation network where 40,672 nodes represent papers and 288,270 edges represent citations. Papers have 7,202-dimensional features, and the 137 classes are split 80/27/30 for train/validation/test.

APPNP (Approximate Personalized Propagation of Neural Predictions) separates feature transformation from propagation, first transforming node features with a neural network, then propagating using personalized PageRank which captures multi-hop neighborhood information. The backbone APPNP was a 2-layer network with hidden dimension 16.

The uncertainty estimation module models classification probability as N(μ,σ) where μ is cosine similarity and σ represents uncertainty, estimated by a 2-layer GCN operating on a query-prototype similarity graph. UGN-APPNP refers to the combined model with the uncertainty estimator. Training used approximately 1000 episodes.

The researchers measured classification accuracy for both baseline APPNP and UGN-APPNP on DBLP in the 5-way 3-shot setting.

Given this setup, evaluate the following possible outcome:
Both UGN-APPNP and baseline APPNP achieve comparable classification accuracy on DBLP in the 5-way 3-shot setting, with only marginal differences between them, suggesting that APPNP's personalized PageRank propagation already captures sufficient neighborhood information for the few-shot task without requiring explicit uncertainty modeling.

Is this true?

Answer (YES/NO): NO